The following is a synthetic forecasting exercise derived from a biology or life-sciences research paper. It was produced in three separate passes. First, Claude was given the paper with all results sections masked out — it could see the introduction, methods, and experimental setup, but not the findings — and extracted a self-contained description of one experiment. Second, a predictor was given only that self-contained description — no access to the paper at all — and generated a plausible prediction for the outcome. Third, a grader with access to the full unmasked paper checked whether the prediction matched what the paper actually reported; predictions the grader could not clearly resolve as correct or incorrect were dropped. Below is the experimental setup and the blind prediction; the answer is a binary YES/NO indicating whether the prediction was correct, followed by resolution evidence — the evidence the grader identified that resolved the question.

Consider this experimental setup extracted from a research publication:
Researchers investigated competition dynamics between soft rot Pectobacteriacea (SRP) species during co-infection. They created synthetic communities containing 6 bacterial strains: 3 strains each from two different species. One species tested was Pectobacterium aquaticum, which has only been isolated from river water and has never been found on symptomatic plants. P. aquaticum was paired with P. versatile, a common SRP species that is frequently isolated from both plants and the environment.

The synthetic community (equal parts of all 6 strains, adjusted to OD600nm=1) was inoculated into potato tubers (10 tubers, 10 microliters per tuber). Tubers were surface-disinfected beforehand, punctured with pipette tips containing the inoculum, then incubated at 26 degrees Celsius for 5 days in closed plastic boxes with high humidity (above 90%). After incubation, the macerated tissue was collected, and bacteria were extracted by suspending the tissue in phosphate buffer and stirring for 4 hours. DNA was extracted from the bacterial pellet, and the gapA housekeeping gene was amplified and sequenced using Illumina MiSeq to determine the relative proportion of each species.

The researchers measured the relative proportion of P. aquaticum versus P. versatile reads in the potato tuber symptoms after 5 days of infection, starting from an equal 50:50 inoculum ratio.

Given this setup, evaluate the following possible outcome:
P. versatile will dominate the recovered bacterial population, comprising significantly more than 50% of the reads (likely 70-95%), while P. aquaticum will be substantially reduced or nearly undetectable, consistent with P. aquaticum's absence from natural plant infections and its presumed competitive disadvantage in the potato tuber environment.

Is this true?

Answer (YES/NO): NO